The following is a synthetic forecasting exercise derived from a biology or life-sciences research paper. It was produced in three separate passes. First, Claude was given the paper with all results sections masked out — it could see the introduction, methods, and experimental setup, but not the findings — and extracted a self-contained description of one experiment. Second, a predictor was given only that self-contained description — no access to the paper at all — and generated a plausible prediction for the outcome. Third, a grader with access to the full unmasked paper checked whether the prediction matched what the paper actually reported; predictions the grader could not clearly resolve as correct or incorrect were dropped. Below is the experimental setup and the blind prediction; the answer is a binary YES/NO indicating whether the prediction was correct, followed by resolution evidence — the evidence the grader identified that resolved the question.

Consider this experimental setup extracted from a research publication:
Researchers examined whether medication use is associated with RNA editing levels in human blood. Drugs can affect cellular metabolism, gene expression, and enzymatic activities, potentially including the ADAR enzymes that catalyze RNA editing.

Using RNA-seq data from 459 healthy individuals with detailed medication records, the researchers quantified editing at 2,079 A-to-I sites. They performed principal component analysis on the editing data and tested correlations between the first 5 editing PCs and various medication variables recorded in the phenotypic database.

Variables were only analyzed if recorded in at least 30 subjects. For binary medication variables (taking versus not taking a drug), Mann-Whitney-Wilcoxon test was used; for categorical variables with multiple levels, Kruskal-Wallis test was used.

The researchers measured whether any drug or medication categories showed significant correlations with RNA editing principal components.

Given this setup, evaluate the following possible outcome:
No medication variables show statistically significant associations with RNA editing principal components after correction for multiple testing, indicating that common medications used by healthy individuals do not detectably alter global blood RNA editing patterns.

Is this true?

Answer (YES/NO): NO